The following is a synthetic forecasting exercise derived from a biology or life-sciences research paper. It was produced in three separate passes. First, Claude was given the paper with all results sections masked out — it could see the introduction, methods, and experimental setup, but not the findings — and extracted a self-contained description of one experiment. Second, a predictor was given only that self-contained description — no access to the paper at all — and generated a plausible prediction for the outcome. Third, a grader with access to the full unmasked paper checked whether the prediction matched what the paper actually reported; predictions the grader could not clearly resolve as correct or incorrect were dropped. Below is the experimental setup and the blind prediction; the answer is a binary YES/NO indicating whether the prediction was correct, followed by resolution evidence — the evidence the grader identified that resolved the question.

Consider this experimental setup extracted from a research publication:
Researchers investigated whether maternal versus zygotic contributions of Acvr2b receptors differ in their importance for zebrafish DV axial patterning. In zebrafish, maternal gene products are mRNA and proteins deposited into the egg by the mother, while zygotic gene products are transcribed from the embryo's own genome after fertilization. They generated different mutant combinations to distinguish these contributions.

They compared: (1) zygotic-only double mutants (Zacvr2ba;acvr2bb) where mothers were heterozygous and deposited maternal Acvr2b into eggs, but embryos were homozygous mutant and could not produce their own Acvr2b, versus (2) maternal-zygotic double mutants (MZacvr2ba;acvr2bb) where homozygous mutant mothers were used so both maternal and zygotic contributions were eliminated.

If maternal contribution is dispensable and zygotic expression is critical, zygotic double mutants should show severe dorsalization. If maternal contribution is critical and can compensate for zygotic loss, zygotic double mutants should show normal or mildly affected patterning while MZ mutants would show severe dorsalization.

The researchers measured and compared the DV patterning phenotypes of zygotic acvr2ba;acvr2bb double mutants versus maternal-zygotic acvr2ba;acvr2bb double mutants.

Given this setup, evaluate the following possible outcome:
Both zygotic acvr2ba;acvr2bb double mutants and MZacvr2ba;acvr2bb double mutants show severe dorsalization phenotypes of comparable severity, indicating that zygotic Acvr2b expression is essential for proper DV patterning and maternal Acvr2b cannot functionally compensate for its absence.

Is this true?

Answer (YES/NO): NO